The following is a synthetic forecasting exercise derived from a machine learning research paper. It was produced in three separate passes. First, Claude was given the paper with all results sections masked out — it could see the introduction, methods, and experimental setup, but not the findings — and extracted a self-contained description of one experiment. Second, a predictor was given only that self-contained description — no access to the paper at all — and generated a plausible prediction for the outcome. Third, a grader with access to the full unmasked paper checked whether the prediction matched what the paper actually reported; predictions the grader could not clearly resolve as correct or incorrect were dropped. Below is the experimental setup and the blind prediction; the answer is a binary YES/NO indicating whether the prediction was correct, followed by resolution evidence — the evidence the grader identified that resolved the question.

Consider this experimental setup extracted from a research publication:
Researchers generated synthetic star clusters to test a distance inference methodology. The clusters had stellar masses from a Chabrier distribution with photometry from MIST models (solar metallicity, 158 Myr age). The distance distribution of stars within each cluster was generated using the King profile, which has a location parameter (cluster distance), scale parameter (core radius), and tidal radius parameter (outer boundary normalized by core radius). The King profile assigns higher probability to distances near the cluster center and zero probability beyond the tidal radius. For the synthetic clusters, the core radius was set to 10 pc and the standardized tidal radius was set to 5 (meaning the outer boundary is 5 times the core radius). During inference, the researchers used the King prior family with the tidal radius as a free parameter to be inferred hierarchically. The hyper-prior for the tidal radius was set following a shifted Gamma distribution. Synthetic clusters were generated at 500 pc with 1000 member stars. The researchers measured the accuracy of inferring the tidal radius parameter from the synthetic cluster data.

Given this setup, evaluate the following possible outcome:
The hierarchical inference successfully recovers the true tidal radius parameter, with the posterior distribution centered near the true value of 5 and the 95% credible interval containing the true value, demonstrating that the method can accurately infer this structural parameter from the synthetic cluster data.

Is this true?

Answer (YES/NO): NO